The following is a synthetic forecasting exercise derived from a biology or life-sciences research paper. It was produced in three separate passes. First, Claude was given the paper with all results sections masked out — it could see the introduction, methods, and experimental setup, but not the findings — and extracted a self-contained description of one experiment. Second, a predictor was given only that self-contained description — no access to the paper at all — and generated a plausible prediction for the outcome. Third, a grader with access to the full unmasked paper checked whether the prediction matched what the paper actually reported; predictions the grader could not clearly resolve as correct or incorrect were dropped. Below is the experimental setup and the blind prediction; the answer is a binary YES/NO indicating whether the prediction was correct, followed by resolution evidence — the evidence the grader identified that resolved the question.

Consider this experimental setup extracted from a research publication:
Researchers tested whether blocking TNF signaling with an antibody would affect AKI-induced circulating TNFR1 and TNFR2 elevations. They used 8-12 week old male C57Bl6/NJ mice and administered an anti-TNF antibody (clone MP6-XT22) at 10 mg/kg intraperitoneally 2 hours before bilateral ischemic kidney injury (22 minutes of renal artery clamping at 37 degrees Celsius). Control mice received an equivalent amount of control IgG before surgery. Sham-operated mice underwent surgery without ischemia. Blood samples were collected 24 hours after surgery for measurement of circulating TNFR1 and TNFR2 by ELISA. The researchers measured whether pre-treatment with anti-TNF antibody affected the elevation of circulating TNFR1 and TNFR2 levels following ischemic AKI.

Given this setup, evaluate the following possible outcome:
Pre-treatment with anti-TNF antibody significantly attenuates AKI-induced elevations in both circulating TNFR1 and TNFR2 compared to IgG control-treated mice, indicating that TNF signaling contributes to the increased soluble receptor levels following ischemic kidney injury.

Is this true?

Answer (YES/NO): NO